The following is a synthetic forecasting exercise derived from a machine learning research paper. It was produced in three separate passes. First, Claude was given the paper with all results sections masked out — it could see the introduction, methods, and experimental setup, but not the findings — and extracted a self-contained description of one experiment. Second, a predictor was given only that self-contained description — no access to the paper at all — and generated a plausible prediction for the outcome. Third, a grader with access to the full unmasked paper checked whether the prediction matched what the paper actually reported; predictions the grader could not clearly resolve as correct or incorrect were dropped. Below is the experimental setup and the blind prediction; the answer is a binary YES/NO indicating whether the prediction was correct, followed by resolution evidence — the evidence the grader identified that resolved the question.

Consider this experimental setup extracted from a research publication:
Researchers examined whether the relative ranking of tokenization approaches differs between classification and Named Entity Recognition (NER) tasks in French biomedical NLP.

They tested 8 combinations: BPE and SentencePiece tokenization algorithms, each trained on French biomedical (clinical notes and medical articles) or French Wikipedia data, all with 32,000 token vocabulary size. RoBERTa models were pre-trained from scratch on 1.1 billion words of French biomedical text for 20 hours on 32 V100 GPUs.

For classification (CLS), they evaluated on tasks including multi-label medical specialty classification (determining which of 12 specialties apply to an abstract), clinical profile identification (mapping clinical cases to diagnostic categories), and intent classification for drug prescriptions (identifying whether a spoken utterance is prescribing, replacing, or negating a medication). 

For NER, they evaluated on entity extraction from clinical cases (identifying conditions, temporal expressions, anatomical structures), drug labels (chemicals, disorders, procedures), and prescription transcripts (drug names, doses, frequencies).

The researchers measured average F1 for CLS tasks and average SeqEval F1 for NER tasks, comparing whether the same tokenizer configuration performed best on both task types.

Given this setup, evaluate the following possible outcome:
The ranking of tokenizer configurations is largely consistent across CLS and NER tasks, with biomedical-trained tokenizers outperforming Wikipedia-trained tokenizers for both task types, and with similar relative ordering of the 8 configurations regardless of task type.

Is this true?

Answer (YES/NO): NO